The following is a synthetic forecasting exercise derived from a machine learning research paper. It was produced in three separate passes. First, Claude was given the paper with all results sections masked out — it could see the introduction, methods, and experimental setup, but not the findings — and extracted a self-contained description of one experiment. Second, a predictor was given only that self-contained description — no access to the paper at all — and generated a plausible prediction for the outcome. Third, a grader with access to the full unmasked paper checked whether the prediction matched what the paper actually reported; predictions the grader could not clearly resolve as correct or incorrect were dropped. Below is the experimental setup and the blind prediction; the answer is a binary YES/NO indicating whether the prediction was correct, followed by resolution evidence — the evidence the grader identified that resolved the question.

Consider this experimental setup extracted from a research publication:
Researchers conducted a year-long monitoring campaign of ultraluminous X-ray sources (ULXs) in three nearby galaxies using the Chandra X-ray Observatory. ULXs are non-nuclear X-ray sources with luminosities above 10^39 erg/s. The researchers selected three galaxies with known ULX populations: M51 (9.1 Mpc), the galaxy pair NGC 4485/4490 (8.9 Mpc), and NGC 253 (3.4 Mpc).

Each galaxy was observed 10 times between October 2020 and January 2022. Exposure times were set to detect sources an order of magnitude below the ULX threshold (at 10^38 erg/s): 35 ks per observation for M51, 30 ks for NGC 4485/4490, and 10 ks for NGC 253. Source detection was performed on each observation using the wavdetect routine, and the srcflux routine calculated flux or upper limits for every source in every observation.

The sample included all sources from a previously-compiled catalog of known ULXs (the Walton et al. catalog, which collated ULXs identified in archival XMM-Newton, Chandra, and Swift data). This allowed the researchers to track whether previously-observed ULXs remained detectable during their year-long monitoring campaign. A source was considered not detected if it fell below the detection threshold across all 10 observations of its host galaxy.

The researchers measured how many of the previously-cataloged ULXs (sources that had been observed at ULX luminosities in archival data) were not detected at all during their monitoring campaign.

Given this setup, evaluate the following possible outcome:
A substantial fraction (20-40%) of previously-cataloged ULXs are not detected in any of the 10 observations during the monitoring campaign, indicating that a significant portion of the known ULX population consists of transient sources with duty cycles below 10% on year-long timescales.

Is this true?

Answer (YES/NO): YES